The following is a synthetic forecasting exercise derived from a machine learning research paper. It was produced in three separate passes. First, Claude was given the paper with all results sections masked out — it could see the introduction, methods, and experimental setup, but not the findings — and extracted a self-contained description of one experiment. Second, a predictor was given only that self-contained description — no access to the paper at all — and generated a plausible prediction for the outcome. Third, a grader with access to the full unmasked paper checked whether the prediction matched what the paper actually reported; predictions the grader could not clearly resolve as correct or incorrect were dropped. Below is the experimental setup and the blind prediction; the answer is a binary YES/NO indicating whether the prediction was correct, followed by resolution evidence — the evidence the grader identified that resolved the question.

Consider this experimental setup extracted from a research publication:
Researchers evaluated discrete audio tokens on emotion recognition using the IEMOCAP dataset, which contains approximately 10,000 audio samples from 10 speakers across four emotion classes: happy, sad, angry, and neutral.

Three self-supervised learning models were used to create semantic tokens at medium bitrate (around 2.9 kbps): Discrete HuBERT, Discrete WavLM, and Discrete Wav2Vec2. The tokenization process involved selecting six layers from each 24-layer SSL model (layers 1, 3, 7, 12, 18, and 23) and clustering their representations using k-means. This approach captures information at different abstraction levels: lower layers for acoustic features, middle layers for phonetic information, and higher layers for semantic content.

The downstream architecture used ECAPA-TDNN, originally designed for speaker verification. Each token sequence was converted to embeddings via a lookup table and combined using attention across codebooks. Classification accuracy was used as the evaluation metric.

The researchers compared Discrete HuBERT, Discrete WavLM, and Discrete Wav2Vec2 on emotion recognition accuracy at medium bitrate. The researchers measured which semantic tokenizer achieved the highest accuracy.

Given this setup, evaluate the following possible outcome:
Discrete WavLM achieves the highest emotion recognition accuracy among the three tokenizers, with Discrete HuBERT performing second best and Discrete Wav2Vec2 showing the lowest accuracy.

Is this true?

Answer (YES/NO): NO